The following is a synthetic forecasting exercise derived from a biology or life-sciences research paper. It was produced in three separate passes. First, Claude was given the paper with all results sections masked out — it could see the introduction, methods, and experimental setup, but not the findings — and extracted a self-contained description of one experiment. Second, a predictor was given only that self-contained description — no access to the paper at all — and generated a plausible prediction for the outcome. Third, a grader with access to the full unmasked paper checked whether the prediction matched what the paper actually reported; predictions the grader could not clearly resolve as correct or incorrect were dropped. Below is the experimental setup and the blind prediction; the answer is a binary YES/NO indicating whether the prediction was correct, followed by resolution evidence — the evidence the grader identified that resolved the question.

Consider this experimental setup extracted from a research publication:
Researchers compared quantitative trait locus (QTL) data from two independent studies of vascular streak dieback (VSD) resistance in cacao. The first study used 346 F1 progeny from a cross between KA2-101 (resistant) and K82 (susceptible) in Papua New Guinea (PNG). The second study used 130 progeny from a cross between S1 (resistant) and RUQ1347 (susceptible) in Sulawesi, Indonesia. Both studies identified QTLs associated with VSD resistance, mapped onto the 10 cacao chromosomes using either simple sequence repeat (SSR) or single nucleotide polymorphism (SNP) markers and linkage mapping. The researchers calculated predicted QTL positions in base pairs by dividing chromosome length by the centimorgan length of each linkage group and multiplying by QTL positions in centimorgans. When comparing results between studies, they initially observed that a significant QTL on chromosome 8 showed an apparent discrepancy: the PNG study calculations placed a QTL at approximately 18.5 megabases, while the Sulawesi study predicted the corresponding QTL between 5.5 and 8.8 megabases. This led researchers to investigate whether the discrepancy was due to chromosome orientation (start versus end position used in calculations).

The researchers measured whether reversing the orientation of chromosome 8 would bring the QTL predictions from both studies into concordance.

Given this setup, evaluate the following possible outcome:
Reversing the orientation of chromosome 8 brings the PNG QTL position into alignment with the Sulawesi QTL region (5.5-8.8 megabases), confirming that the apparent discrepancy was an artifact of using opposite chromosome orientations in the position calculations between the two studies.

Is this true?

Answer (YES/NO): YES